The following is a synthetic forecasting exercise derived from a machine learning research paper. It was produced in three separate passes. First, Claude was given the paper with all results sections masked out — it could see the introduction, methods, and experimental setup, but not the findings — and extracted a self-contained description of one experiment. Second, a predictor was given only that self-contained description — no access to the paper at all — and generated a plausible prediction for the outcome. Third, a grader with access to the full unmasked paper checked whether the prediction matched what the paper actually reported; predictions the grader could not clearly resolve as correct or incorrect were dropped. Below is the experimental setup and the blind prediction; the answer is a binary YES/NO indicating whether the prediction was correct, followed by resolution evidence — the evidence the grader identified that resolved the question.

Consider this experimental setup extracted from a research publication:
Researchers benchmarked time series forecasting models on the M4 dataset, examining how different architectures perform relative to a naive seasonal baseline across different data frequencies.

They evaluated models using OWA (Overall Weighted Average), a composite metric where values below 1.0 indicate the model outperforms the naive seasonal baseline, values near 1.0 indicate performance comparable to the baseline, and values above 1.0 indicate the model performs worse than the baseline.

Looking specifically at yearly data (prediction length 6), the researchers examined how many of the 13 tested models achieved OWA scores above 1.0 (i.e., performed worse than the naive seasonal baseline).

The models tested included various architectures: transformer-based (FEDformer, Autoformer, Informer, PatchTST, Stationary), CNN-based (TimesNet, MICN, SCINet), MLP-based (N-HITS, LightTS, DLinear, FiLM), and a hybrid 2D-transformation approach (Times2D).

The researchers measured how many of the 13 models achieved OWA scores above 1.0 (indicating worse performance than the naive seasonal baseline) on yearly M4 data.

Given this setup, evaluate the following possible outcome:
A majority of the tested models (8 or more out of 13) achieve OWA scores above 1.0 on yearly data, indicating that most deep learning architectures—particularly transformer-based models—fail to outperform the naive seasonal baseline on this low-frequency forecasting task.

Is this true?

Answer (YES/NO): NO